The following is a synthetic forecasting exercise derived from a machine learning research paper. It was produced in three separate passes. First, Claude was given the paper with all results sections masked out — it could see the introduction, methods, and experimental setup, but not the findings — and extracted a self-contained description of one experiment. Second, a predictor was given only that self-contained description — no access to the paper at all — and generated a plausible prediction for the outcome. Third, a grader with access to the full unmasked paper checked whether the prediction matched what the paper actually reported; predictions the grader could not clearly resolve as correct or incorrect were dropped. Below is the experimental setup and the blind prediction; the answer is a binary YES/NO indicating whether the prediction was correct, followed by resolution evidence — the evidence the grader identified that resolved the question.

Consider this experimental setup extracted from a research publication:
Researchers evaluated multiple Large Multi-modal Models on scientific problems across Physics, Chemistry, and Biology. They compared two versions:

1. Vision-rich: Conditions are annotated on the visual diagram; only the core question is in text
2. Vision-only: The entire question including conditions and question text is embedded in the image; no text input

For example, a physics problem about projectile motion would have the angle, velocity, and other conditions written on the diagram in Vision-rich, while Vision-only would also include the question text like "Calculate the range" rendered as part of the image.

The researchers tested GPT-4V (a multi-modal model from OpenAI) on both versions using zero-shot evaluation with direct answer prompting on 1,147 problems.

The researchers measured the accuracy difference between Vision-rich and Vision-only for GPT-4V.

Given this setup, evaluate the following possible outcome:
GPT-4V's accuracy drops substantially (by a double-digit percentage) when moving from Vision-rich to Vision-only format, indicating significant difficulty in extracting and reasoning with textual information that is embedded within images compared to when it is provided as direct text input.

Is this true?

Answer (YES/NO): NO